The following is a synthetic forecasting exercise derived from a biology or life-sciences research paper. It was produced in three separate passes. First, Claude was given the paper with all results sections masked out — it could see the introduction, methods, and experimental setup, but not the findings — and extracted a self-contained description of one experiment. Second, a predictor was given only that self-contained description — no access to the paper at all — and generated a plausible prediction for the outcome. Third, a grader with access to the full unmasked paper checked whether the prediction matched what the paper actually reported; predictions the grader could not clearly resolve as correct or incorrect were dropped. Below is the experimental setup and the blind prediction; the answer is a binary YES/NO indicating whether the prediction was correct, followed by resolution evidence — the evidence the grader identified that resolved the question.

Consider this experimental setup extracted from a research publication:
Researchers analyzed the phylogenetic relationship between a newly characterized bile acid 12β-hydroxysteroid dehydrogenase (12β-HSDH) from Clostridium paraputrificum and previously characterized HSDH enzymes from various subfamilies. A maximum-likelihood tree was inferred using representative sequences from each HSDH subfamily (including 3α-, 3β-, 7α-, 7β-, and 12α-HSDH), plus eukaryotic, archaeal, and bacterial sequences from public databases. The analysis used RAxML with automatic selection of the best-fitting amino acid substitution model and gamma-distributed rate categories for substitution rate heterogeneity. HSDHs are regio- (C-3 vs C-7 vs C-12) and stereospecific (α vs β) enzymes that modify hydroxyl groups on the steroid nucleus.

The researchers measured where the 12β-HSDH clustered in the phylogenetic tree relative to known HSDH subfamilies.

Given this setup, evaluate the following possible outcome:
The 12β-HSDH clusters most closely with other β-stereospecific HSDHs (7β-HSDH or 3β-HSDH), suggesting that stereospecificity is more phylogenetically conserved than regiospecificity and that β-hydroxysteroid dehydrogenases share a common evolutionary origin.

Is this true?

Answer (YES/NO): NO